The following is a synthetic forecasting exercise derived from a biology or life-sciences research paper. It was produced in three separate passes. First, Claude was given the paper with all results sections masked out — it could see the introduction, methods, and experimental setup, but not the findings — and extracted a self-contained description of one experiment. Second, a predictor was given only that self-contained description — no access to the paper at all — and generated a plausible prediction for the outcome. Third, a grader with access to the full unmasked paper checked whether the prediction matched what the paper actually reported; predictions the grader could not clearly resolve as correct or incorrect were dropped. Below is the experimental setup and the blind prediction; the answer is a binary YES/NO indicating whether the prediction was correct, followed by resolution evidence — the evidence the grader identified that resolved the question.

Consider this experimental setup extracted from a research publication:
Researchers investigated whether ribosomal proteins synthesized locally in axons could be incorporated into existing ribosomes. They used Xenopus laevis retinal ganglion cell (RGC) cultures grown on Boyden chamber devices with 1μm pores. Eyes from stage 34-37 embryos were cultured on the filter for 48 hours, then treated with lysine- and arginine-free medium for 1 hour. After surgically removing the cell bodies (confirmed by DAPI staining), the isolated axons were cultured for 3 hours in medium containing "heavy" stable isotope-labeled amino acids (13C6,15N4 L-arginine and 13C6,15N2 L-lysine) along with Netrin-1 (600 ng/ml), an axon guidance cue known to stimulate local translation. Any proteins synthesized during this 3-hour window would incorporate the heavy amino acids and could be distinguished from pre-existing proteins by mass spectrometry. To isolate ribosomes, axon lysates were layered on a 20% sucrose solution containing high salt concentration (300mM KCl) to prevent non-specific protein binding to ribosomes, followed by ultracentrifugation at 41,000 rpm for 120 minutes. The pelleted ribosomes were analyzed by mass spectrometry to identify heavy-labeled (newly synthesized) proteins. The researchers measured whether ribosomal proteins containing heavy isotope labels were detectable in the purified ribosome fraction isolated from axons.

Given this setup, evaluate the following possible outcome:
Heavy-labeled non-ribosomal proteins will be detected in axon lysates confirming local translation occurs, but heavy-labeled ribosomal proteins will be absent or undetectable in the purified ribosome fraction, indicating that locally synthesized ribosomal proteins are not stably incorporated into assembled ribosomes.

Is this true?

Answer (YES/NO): NO